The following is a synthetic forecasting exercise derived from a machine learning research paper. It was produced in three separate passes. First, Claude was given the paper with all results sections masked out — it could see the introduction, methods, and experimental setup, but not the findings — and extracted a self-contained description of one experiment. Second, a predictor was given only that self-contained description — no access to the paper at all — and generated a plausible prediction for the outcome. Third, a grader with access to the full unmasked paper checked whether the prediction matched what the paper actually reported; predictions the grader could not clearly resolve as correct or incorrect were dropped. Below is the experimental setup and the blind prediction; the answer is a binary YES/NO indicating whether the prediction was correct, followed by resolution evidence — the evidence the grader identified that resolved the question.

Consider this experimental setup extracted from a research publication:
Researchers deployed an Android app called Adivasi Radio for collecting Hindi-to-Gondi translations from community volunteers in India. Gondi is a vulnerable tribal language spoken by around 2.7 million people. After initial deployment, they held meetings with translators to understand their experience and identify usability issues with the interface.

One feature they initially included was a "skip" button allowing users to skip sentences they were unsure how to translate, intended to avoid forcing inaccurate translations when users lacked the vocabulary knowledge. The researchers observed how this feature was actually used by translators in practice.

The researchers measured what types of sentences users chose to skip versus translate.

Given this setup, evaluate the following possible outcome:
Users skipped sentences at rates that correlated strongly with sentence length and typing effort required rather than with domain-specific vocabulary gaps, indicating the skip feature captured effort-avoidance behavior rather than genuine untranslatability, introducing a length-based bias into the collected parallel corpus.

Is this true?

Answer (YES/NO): YES